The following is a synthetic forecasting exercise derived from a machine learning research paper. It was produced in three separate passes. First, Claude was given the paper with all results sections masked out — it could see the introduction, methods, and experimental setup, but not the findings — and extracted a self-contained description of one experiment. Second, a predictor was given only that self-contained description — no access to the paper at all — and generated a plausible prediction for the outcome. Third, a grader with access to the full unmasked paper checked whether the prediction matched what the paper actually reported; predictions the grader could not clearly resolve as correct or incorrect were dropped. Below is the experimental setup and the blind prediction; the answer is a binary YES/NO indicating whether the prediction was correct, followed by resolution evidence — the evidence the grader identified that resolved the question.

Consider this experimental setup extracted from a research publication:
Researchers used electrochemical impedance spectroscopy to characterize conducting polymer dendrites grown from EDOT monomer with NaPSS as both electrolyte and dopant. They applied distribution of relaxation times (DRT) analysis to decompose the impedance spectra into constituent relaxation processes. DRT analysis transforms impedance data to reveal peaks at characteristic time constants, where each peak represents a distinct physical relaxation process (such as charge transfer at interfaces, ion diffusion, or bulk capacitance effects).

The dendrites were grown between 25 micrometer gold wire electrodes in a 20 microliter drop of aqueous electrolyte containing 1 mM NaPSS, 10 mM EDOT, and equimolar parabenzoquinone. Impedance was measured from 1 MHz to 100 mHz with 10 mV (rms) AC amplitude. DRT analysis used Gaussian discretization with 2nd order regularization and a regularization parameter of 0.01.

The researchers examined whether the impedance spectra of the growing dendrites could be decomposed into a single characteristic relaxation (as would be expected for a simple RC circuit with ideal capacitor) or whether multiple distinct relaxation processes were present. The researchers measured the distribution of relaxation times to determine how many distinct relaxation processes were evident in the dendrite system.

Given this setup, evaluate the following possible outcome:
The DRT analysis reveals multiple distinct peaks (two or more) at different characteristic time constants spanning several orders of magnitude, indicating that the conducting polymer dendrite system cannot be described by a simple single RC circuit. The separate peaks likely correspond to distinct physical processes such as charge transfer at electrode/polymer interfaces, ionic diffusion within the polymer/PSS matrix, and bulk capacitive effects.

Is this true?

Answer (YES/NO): YES